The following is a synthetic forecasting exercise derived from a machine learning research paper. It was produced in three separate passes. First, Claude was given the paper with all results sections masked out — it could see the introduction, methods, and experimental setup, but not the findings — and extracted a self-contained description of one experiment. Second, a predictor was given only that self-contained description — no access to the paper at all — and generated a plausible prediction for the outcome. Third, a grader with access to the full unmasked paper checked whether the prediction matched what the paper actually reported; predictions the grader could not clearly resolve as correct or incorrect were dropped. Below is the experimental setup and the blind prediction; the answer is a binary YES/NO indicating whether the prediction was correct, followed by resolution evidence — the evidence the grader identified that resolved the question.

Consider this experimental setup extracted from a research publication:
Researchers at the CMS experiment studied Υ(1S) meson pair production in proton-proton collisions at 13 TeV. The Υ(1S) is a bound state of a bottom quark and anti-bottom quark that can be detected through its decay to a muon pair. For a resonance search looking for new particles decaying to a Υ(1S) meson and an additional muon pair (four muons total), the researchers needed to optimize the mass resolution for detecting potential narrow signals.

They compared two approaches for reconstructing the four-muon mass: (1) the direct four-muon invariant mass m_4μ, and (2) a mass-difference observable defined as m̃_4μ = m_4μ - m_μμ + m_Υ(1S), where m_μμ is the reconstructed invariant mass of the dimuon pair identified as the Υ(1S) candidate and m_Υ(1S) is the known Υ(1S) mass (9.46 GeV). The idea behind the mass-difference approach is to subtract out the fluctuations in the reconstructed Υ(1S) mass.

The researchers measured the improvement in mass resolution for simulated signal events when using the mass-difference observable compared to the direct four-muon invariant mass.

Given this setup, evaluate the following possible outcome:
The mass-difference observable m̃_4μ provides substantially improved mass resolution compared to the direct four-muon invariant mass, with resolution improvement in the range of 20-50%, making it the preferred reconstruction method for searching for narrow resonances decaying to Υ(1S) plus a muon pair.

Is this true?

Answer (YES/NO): YES